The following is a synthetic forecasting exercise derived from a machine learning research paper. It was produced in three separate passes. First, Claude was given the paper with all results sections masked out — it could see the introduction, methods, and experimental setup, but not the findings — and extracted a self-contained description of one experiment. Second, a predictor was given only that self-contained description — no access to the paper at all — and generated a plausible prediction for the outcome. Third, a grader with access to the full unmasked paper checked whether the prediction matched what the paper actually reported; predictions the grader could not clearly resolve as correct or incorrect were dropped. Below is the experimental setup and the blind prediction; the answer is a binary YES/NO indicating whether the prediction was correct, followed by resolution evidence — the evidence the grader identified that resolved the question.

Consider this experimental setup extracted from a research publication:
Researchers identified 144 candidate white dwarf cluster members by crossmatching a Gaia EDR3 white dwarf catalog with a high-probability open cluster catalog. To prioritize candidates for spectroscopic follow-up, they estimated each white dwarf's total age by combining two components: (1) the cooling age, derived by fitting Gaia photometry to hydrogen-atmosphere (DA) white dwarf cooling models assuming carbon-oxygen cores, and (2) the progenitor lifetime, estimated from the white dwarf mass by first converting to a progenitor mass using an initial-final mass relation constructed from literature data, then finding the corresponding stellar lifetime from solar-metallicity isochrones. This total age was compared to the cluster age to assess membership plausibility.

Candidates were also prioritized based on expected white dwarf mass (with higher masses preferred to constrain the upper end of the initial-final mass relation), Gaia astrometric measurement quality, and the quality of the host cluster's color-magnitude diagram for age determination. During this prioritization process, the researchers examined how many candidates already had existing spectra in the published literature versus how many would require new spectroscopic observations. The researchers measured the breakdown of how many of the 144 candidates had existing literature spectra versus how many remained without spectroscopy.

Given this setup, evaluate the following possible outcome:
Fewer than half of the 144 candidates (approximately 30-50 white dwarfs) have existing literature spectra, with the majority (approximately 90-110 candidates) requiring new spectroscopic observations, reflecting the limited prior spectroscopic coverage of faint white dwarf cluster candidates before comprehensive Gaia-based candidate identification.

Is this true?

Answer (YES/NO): YES